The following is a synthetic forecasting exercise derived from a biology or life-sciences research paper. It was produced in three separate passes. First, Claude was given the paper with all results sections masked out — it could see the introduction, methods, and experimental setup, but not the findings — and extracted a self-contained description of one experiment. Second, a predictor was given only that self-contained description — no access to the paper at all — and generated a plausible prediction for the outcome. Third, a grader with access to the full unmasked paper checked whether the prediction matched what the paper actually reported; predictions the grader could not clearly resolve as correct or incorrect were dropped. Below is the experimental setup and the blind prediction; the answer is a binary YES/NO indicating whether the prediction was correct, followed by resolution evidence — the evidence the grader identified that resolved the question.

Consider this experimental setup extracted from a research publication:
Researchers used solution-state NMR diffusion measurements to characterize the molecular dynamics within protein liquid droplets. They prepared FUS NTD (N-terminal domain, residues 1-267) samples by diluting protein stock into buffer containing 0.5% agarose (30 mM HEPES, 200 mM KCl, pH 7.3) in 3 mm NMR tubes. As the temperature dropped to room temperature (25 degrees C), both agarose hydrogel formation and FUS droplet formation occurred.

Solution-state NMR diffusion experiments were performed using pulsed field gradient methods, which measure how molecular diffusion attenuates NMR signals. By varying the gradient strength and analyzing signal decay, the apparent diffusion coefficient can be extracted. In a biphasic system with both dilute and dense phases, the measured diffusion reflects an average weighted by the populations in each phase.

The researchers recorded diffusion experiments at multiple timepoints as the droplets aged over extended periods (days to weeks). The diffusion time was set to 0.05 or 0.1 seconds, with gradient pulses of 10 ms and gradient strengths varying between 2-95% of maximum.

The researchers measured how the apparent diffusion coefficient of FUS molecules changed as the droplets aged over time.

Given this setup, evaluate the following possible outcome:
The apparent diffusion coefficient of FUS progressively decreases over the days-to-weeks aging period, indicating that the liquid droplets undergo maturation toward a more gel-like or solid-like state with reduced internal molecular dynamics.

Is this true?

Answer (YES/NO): NO